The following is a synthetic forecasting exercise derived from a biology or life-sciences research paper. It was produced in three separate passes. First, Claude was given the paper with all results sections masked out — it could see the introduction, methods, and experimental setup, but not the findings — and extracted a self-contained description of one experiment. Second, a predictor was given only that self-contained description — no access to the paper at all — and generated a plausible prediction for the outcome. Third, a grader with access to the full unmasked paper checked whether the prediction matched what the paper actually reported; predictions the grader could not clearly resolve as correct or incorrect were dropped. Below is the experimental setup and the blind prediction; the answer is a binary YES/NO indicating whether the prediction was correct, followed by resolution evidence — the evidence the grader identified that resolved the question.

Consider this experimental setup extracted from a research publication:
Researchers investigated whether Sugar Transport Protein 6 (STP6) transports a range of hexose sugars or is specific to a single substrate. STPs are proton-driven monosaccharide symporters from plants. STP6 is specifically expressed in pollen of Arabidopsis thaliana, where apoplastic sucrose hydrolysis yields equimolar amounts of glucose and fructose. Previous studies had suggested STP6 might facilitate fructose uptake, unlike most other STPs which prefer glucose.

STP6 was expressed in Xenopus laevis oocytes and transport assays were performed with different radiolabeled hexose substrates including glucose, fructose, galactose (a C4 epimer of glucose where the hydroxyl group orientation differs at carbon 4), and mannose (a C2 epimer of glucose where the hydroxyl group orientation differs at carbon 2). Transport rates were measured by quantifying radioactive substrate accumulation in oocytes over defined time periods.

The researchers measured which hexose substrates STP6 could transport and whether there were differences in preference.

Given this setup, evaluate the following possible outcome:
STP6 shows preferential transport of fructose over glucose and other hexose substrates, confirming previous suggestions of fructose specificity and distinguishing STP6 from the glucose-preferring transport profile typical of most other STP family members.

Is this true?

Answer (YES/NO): NO